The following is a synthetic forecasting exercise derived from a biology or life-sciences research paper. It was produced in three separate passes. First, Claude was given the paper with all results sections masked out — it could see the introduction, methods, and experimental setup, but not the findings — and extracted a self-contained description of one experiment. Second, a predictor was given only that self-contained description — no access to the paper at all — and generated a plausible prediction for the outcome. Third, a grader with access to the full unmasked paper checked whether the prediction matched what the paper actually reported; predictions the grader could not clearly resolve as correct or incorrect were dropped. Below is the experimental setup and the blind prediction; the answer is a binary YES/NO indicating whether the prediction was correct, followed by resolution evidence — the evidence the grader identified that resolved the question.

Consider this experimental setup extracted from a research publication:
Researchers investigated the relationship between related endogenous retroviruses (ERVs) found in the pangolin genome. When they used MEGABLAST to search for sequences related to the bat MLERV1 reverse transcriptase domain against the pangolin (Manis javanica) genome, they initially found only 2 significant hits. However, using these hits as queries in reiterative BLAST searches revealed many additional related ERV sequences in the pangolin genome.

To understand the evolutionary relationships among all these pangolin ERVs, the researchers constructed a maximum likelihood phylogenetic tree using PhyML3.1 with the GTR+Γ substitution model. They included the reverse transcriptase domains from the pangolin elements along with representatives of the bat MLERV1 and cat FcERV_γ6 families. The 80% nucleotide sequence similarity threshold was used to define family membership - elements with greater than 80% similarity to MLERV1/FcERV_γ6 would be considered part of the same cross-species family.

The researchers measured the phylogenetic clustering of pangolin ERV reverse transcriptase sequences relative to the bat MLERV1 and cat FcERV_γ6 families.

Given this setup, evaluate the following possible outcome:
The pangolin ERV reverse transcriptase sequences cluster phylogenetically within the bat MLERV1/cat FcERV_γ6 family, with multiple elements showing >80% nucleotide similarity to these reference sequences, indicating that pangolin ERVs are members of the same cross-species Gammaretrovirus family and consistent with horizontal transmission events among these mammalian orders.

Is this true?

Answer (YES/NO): NO